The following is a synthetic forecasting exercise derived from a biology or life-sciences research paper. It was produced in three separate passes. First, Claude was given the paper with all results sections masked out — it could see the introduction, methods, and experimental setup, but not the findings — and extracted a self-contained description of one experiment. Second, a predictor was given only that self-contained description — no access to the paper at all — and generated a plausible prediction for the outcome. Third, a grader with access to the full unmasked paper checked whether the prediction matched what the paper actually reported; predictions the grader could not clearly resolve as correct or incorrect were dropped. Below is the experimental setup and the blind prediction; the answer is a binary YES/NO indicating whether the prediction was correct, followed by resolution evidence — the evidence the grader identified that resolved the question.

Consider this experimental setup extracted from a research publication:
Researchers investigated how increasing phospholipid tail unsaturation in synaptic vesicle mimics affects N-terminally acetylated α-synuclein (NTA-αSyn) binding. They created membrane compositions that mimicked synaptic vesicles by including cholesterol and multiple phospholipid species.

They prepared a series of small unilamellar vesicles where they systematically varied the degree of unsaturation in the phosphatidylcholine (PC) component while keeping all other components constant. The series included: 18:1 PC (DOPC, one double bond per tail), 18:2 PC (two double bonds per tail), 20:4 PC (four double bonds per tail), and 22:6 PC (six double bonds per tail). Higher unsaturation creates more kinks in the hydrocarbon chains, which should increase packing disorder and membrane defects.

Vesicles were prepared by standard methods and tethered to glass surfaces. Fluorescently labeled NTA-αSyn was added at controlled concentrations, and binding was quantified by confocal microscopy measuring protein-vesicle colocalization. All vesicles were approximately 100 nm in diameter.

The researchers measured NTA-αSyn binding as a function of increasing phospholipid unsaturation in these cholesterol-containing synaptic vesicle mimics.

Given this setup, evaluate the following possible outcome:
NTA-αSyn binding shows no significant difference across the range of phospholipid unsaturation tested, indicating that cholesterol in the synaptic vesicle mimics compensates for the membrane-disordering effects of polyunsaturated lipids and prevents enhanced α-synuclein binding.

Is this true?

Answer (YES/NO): NO